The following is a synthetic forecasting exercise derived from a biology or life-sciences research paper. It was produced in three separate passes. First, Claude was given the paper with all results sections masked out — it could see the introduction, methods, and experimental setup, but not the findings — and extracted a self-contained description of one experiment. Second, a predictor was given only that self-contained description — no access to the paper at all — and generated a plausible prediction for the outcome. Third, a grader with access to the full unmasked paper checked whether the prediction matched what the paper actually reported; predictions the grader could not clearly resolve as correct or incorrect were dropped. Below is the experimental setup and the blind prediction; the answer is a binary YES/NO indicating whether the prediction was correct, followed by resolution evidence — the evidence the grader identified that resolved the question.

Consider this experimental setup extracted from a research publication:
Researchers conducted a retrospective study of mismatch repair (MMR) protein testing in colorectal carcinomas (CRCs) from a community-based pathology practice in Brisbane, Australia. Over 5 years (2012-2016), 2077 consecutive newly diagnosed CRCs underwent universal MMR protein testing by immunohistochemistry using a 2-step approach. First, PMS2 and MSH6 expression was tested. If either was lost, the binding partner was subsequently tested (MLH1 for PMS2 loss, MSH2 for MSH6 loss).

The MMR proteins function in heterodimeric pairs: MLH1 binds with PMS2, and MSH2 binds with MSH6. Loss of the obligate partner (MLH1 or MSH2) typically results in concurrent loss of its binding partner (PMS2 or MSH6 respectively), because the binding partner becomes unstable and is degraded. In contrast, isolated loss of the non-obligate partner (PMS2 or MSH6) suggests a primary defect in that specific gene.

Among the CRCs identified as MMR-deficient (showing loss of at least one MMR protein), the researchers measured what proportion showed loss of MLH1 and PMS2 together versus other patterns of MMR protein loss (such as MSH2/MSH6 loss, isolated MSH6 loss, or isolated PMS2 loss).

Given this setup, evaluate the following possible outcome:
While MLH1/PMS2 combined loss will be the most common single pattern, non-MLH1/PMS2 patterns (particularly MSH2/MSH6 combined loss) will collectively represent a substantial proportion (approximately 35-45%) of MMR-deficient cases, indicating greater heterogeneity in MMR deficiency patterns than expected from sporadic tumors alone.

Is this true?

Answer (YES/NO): NO